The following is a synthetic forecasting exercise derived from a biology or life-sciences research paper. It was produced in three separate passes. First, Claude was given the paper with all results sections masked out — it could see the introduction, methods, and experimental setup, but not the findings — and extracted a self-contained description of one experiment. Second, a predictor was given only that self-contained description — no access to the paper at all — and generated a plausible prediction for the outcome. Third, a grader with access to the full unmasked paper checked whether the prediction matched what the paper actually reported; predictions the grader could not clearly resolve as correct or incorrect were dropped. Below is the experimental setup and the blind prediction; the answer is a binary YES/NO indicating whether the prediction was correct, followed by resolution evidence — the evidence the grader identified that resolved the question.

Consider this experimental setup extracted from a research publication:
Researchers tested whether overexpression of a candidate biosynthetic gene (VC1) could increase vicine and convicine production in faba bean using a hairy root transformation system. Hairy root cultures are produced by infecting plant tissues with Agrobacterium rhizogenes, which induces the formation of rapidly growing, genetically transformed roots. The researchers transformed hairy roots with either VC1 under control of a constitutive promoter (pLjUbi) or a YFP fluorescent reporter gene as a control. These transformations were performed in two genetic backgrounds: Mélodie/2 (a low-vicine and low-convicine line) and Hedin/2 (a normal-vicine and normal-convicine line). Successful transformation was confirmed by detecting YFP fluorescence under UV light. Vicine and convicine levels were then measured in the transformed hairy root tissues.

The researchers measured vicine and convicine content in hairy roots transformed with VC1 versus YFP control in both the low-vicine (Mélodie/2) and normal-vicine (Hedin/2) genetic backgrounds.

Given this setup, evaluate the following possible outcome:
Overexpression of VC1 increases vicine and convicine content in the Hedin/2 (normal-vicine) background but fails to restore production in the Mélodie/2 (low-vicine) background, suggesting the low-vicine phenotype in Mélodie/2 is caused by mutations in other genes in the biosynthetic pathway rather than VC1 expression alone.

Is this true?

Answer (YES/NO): NO